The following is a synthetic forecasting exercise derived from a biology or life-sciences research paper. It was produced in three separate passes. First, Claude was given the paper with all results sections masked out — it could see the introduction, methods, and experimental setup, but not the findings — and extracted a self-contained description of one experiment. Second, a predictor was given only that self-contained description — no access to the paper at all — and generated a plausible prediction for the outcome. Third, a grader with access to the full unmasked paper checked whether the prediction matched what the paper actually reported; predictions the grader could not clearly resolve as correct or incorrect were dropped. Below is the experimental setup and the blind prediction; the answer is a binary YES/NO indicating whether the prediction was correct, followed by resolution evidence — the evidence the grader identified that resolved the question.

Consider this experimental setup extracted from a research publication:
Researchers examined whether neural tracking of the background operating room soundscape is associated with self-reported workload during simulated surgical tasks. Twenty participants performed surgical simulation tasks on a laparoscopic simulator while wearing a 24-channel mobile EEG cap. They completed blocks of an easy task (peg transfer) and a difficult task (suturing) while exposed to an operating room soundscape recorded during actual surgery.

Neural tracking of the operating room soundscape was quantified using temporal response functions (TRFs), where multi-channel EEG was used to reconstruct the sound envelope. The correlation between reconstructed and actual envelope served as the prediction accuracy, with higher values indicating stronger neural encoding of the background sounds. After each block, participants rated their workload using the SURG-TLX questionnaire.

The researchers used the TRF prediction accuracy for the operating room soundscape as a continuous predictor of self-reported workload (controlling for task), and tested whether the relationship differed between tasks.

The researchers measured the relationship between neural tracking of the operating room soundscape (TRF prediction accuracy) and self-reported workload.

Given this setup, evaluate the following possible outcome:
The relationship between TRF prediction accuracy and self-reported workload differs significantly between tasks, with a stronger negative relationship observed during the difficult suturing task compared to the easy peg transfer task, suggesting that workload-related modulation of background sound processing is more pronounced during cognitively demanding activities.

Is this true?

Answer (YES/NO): NO